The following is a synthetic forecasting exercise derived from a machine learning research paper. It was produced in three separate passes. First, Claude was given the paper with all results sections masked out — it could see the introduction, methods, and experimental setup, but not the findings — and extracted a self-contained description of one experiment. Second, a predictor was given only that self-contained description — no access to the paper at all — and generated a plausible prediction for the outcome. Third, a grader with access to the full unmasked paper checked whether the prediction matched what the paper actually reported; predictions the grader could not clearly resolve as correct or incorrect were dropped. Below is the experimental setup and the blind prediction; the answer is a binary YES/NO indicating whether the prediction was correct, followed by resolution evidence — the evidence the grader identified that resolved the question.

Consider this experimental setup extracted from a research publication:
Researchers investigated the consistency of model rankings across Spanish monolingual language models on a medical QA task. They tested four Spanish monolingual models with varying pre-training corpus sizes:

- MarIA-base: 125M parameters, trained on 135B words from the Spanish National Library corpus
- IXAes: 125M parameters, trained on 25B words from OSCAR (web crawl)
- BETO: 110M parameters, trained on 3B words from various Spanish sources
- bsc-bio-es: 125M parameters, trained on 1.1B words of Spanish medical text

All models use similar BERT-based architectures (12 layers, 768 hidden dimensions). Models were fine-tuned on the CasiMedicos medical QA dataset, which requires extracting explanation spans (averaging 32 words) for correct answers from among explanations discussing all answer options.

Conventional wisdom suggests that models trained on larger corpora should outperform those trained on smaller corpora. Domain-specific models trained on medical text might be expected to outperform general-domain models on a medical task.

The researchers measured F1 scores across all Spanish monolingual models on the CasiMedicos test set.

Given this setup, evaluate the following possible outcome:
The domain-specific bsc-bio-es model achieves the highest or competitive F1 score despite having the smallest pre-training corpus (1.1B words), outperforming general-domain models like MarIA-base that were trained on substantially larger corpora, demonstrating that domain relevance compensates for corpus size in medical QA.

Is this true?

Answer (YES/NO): NO